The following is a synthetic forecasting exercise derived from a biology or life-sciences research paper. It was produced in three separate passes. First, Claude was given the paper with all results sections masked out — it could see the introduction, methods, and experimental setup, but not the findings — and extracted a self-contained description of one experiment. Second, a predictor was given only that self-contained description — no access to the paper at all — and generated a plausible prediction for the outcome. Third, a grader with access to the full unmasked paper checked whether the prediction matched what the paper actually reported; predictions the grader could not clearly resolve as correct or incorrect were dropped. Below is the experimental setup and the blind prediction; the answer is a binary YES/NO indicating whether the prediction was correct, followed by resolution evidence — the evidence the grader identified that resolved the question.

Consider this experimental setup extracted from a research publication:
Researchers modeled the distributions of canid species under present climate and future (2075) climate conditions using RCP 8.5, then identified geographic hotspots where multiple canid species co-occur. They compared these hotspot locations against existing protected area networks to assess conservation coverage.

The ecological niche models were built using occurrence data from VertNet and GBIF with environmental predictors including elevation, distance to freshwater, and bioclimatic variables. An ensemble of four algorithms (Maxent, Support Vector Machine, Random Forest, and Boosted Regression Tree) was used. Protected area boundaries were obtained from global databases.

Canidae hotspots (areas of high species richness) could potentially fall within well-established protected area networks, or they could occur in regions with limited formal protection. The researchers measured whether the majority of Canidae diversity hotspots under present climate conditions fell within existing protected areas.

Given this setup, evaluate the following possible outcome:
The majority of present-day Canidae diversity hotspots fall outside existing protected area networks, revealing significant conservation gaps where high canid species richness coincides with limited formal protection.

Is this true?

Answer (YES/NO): YES